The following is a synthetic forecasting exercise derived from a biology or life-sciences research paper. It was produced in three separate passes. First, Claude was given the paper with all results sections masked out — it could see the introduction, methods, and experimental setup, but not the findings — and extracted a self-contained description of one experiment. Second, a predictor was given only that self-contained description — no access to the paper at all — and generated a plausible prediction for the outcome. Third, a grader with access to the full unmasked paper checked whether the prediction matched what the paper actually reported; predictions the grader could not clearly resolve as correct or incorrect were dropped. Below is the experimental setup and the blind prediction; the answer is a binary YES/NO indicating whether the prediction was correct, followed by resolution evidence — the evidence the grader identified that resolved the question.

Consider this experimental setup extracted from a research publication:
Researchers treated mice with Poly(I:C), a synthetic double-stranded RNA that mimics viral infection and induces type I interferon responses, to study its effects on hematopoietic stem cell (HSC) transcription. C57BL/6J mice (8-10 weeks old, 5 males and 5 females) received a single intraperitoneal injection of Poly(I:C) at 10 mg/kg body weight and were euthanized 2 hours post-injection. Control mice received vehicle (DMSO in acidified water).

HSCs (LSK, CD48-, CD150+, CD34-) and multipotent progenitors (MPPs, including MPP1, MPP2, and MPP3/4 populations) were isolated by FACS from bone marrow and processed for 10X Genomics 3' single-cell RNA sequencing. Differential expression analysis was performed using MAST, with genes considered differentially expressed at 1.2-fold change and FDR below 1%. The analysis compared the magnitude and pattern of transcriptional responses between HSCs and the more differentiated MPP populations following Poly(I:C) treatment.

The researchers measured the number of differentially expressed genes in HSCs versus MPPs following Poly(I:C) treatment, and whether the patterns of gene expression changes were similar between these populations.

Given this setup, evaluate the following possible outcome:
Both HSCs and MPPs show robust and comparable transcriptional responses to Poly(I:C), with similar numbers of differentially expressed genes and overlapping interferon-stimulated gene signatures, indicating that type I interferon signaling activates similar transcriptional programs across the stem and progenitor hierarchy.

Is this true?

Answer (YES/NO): NO